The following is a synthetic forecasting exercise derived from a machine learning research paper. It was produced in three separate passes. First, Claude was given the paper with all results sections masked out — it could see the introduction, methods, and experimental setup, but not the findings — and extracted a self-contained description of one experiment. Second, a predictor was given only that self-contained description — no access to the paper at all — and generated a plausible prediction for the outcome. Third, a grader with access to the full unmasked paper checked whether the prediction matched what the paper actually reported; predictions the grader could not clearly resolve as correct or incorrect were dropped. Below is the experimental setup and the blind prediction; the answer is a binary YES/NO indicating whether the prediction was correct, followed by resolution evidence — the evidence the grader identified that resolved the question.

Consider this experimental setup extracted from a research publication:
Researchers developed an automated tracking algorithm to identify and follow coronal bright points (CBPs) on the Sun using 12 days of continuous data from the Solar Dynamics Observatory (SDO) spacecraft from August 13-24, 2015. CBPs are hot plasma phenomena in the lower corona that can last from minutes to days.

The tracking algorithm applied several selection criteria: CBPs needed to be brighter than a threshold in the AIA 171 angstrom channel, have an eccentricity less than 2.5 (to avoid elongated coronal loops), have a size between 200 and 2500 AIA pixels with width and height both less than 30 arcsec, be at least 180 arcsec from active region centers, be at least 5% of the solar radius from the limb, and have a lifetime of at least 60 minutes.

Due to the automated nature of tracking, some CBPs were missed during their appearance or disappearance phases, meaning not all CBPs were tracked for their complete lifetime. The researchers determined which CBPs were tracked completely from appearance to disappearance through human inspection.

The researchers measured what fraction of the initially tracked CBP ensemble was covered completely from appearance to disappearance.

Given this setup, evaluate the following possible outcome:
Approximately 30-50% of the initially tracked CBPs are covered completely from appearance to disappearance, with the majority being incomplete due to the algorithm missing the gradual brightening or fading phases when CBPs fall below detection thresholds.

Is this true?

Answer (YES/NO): NO